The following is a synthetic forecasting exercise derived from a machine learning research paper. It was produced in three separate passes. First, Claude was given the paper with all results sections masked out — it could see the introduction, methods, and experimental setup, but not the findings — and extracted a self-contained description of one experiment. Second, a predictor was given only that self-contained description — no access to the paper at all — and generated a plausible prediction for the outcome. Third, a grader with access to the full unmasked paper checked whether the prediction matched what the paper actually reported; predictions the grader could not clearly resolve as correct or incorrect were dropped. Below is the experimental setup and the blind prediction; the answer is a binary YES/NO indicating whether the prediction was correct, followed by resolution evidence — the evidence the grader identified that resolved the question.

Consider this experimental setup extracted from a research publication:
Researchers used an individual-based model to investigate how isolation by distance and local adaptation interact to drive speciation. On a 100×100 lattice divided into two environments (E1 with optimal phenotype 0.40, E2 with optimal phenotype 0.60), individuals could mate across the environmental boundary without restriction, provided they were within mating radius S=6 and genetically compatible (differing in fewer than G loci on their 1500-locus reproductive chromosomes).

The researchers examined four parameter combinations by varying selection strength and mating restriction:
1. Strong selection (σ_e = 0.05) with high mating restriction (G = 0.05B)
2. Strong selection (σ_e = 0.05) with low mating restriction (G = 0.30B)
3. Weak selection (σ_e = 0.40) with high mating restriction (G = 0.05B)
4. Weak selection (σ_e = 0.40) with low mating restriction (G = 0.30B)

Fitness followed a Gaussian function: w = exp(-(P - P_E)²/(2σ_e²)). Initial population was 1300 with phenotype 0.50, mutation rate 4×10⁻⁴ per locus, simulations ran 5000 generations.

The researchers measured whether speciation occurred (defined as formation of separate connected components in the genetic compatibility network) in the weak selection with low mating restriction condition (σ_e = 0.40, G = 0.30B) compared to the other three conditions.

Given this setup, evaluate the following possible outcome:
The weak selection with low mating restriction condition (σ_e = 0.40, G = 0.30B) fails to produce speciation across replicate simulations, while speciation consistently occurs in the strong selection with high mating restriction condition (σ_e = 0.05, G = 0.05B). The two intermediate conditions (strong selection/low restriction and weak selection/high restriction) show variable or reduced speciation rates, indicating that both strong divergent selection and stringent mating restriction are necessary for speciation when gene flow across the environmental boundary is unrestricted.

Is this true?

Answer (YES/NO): NO